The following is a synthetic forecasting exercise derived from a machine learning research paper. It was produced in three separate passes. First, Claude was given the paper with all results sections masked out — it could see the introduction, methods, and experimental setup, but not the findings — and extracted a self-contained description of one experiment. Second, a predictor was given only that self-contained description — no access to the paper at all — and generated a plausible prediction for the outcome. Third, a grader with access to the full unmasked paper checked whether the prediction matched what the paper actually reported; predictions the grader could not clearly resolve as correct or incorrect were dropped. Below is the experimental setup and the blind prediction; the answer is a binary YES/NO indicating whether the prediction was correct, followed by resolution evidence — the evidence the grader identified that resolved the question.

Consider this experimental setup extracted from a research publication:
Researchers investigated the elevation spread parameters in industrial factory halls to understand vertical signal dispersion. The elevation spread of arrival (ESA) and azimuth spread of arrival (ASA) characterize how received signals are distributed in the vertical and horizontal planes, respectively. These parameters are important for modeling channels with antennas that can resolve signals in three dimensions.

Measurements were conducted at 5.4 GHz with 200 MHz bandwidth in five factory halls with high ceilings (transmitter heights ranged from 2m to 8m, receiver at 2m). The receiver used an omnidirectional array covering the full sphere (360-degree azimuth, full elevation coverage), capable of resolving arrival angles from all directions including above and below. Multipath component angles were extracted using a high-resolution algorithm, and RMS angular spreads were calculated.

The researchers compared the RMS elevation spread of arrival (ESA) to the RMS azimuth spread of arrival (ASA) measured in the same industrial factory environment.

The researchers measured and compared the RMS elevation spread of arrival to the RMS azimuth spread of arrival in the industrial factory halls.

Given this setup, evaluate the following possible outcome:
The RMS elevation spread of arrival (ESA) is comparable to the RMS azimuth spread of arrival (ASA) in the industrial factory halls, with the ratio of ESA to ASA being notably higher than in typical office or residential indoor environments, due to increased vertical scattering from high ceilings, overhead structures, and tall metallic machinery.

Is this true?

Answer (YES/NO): YES